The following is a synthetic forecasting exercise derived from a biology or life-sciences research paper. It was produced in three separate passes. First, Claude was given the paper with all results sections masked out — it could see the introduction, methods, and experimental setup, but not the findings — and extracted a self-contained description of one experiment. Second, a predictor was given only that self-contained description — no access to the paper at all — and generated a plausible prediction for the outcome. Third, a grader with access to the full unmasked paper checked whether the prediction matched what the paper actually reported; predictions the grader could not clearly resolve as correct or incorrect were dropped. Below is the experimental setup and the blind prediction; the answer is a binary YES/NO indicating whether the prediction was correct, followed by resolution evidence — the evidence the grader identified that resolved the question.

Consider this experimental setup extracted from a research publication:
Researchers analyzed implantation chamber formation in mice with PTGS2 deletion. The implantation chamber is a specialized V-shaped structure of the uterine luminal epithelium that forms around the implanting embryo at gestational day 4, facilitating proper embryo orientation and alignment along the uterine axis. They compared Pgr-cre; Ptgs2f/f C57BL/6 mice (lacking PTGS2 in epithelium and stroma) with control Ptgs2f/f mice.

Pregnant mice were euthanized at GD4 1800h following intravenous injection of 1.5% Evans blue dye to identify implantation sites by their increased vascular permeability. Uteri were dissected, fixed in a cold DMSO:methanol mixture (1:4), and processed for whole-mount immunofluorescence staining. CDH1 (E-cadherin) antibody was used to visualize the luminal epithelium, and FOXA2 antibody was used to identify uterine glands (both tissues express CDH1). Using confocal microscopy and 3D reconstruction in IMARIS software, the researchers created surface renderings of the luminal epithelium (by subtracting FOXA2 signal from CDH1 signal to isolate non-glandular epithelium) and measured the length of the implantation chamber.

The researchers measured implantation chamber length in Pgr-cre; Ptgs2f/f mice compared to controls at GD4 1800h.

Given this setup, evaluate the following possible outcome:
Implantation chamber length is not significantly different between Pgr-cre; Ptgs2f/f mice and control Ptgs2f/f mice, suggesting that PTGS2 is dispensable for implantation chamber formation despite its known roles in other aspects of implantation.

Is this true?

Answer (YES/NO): NO